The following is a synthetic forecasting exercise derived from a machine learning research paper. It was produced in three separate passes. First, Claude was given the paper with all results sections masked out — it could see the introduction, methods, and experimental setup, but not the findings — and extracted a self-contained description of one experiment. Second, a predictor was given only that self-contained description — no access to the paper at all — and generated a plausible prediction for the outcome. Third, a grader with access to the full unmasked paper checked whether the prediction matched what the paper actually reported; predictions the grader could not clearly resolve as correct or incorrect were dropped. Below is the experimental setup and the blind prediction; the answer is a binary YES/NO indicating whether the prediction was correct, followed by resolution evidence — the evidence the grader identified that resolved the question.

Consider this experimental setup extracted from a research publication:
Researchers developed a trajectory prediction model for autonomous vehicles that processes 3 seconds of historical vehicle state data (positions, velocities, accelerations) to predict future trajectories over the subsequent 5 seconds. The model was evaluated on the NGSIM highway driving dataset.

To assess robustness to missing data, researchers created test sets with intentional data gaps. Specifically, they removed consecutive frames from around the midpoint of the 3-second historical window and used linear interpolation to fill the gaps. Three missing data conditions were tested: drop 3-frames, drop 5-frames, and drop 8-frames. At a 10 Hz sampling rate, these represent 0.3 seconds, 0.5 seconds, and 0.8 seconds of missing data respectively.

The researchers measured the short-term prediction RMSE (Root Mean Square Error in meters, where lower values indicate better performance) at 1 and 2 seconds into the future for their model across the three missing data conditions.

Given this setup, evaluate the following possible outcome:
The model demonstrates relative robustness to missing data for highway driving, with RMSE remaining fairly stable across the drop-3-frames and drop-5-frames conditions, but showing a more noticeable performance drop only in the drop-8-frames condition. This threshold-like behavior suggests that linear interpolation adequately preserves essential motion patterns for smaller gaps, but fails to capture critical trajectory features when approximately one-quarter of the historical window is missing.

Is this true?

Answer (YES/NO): NO